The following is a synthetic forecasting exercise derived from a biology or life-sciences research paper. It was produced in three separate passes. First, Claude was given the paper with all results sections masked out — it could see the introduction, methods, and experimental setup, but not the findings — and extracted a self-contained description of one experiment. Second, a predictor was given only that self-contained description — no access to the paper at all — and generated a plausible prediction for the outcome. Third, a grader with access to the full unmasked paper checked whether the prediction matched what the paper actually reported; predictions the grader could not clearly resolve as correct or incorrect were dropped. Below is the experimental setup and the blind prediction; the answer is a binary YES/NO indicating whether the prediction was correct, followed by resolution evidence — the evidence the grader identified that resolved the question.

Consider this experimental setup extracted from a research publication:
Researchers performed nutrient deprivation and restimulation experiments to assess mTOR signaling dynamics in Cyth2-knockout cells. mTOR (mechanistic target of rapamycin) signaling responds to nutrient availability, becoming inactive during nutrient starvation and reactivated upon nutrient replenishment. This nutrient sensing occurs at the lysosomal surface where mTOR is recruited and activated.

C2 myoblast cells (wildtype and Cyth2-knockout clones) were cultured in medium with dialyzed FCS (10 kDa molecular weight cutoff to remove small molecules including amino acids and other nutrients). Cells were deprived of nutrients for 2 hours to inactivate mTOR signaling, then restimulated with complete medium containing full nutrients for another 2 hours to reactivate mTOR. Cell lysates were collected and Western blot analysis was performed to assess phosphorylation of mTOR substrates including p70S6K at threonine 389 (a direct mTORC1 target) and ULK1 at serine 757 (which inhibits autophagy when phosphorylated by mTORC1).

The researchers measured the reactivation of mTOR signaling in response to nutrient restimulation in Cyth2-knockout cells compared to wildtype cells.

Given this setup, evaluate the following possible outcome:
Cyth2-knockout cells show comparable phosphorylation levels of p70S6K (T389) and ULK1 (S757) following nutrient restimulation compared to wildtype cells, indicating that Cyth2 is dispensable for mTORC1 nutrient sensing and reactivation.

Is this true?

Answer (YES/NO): NO